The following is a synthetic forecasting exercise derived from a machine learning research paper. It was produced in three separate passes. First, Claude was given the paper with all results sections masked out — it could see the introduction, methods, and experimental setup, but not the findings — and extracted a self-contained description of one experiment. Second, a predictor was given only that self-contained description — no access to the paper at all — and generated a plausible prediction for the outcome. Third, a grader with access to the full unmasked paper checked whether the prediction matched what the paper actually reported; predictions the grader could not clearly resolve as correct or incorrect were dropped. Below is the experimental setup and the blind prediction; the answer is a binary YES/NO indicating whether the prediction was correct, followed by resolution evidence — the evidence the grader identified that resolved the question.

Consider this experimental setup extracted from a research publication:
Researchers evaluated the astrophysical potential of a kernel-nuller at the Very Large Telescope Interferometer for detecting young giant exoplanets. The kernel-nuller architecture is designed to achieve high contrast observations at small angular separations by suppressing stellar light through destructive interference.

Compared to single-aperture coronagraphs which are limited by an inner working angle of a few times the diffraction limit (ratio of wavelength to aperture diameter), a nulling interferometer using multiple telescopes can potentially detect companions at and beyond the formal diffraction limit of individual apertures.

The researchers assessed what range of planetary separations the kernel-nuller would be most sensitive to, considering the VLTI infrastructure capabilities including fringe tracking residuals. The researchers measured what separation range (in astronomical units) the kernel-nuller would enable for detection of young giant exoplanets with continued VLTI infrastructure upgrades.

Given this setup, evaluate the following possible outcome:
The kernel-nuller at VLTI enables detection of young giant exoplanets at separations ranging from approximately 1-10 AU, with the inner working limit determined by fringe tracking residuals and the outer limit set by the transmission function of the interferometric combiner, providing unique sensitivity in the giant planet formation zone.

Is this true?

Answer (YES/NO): NO